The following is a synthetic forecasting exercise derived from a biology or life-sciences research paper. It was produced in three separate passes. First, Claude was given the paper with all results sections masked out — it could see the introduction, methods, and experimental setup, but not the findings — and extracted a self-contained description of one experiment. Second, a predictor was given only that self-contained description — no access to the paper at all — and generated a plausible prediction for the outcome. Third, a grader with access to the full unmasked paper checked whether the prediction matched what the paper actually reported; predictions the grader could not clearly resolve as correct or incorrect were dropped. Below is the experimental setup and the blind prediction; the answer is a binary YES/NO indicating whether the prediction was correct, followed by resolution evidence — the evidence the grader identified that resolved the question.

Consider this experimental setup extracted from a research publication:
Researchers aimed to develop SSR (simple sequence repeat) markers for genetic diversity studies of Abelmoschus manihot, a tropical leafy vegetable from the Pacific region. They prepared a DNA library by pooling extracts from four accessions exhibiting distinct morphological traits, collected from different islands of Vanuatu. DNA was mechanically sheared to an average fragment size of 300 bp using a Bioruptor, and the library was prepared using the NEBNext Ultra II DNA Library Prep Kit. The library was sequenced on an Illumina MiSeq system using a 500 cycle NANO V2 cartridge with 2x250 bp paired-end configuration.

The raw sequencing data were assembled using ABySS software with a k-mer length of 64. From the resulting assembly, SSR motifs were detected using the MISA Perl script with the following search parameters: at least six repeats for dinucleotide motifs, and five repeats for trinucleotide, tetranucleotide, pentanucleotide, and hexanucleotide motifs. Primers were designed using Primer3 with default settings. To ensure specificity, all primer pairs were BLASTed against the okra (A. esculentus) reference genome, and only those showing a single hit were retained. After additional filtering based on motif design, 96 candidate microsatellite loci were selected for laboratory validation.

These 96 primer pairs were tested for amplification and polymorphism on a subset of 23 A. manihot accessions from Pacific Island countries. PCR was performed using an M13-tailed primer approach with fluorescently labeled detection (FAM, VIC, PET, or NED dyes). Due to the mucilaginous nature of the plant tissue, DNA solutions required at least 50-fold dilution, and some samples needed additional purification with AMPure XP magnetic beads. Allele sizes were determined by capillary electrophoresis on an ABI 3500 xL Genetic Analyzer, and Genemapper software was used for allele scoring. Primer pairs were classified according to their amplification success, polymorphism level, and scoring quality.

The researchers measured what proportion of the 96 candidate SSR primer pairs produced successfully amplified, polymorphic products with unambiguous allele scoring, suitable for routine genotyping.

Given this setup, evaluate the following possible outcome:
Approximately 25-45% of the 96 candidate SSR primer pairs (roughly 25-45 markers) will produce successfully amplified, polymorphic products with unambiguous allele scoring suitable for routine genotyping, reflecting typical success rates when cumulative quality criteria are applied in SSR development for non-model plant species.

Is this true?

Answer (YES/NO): NO